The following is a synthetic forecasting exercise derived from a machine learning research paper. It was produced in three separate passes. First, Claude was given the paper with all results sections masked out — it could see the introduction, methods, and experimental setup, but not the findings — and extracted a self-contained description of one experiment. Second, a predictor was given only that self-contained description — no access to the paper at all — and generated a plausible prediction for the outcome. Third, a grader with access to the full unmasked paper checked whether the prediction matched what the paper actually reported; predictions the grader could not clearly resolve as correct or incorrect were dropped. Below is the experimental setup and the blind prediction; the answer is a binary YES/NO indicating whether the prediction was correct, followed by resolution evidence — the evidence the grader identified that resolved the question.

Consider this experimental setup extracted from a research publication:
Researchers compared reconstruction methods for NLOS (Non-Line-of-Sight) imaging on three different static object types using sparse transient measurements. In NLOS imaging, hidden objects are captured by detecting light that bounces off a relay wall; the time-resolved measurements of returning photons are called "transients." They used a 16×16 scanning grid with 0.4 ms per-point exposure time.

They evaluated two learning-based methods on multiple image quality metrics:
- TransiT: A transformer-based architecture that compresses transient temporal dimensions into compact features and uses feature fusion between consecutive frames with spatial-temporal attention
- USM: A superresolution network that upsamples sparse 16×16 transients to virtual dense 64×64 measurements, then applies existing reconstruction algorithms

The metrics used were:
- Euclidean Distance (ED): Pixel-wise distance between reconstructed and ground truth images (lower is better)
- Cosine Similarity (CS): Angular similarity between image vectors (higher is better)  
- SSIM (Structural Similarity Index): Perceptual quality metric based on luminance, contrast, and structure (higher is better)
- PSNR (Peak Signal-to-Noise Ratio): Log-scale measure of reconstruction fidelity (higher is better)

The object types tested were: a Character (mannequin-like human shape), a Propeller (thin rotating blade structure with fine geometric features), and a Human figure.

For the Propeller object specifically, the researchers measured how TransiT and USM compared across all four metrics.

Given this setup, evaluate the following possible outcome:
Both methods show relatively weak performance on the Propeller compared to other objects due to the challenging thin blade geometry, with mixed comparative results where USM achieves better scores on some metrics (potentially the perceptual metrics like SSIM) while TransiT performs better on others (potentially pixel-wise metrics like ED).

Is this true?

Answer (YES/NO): NO